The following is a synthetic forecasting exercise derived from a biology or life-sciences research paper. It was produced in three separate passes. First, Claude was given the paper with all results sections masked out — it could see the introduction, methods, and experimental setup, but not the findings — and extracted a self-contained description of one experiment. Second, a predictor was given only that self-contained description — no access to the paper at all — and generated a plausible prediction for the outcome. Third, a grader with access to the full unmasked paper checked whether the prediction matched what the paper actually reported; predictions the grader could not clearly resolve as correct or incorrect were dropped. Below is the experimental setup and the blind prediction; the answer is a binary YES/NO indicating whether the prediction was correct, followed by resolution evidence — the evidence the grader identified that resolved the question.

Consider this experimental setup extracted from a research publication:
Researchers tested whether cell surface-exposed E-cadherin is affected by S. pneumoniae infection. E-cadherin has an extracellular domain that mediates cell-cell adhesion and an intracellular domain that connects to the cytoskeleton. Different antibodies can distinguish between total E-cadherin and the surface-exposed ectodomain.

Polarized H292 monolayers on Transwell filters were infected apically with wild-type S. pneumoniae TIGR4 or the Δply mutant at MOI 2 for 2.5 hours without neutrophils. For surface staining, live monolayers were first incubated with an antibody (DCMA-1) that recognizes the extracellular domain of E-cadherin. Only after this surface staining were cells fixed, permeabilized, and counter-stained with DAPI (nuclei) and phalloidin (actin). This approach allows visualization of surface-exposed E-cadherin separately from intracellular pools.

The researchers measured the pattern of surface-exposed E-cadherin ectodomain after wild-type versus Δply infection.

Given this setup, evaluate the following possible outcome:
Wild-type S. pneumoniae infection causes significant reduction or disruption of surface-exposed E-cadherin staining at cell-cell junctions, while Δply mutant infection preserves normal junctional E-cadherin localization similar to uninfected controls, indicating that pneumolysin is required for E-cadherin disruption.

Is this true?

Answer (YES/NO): YES